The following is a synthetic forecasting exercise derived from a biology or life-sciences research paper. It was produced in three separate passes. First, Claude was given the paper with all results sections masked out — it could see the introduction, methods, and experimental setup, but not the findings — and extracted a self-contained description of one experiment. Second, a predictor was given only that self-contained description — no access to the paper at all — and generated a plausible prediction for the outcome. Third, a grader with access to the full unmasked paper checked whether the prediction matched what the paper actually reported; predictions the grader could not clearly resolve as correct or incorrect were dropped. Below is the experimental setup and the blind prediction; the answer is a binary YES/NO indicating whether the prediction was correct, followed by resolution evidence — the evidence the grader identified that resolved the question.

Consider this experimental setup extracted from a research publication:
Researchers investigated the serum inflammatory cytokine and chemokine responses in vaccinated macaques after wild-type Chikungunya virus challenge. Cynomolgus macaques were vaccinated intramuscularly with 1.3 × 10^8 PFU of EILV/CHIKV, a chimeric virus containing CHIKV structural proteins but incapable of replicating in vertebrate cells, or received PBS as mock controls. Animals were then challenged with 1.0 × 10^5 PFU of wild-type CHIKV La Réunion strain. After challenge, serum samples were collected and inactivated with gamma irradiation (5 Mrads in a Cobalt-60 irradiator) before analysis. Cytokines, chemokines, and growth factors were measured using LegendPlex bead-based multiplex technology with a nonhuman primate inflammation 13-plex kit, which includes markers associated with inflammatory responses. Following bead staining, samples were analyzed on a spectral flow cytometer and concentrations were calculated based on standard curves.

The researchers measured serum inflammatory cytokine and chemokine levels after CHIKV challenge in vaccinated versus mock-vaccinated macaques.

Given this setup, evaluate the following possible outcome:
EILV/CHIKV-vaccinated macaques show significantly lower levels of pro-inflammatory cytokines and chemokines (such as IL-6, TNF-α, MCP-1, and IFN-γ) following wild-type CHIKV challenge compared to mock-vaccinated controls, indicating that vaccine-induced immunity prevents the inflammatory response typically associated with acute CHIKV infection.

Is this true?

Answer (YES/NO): NO